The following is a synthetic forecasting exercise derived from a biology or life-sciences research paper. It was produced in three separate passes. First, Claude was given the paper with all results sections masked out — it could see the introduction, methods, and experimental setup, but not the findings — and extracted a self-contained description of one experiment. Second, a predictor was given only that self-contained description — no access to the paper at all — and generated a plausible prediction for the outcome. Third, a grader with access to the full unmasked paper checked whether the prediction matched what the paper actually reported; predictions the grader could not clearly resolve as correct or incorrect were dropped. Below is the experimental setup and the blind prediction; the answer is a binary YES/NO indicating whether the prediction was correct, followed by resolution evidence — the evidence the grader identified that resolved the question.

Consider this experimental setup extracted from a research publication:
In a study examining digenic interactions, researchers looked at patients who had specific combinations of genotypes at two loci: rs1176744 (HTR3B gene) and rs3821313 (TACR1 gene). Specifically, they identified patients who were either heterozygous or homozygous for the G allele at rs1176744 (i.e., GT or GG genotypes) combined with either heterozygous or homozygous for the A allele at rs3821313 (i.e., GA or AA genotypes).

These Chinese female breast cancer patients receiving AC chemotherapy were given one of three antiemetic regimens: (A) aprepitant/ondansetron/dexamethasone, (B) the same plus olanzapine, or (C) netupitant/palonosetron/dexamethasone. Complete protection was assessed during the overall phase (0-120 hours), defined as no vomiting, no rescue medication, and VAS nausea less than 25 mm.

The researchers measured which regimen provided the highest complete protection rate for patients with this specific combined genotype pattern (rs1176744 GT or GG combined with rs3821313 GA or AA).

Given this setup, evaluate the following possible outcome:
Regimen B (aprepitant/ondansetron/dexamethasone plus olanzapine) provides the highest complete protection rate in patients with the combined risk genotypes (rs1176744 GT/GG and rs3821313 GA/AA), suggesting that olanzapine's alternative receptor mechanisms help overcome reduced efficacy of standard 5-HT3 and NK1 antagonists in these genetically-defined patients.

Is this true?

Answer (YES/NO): NO